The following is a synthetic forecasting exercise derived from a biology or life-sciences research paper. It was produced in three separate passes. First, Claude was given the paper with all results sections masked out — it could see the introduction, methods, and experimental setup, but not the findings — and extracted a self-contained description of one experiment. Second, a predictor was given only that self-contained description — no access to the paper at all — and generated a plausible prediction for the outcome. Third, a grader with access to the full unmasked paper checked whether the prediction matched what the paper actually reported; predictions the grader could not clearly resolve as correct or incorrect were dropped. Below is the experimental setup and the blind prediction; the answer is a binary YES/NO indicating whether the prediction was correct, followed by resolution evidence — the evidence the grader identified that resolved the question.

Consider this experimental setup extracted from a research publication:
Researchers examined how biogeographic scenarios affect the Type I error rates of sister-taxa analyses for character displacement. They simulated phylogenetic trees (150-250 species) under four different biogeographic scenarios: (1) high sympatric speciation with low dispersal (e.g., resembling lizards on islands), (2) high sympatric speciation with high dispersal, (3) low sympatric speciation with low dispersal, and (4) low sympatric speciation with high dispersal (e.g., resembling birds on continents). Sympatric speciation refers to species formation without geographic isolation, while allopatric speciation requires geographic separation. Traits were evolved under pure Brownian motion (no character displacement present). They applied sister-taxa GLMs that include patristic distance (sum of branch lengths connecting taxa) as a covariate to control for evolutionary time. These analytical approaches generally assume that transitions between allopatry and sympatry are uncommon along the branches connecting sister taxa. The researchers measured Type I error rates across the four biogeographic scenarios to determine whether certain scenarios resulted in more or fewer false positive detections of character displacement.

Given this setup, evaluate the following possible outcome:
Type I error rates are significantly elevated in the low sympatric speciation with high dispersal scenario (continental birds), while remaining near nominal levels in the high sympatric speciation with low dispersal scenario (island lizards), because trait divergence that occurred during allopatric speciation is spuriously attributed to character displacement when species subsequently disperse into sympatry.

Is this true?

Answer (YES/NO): NO